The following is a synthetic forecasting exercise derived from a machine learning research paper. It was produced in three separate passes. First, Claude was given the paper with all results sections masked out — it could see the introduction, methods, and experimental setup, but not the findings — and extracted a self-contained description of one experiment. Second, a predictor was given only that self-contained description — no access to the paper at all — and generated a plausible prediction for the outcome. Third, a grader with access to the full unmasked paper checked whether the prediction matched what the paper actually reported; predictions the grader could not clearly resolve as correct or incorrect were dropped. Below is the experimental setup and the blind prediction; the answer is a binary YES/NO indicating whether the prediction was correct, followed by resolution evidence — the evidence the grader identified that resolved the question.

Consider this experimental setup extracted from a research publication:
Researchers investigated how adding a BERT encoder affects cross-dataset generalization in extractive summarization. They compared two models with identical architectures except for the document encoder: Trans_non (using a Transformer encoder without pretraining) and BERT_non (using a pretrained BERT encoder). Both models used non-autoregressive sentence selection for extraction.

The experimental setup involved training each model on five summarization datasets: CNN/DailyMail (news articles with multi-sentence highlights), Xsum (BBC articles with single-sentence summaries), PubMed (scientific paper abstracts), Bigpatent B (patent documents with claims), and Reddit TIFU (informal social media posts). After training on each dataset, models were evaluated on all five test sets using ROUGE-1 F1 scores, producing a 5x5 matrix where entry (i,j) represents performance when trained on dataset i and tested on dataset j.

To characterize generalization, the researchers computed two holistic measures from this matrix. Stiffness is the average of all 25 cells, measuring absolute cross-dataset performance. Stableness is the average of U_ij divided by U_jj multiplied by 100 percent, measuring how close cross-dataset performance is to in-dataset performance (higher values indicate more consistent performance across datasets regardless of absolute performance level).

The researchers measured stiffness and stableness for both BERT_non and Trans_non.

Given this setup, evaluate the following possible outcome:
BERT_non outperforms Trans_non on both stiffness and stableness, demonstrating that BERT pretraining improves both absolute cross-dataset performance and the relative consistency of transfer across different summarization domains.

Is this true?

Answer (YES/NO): NO